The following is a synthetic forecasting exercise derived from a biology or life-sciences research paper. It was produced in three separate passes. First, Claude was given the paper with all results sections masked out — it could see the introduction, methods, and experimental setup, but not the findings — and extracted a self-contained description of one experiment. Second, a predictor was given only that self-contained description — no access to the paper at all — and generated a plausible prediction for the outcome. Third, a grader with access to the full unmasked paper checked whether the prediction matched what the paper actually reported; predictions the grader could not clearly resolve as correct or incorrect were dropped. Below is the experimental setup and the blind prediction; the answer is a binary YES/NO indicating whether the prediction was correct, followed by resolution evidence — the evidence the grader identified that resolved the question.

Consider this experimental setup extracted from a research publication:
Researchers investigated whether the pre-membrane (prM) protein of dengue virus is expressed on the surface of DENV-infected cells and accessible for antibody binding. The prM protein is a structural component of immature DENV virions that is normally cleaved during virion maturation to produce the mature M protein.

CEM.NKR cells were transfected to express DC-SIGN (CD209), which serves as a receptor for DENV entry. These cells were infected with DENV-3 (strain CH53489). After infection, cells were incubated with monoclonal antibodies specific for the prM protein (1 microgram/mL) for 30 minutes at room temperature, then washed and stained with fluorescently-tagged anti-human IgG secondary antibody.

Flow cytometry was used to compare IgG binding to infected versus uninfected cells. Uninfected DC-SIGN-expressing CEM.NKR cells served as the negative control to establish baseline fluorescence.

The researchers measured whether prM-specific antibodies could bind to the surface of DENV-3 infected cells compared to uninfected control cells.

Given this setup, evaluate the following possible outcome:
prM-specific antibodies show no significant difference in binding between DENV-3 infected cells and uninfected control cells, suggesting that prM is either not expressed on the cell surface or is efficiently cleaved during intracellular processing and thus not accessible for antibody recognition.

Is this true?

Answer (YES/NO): NO